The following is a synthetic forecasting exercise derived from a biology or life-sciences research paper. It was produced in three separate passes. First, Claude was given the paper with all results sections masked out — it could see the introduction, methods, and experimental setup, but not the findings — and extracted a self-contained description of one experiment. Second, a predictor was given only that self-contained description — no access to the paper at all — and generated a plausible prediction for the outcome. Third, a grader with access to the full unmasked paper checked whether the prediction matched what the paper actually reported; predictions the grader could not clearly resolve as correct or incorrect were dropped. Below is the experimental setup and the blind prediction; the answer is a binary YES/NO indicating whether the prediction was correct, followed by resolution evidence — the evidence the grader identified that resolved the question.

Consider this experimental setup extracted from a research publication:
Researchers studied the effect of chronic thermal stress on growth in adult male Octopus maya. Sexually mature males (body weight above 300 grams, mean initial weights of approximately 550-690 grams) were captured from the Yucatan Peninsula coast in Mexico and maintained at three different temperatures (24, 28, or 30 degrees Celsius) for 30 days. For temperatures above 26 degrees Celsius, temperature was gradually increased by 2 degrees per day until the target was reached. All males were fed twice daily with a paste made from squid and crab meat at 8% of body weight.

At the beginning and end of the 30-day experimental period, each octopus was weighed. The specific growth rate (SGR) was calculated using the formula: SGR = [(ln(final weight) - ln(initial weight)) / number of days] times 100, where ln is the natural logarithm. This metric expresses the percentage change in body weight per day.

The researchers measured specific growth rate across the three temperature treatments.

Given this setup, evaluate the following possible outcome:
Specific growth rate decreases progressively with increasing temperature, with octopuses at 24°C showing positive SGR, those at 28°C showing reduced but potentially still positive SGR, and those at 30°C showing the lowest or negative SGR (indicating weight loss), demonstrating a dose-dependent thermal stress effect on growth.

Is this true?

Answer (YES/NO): NO